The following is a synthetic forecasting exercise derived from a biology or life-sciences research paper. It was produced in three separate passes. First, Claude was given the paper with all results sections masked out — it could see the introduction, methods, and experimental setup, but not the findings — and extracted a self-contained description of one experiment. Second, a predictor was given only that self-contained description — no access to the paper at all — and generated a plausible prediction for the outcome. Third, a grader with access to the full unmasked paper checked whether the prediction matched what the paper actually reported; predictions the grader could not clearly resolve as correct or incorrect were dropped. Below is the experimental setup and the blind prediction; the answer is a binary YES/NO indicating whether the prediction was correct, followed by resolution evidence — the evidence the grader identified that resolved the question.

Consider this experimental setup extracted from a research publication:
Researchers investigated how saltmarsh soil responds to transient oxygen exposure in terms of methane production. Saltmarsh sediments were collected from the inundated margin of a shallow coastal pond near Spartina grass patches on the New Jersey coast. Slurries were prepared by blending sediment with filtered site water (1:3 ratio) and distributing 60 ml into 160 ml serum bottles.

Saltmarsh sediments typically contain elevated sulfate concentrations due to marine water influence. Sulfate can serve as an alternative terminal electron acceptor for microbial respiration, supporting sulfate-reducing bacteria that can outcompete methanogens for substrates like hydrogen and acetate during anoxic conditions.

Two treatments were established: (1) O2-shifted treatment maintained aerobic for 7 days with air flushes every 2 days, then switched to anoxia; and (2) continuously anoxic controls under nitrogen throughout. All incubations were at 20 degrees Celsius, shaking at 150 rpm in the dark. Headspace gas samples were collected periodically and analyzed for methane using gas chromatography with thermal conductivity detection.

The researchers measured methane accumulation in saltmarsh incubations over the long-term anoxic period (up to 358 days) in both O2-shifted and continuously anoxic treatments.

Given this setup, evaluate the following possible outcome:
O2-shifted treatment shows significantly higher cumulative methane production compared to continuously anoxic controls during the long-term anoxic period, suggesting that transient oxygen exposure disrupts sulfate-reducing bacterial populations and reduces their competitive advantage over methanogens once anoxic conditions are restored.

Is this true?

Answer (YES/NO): NO